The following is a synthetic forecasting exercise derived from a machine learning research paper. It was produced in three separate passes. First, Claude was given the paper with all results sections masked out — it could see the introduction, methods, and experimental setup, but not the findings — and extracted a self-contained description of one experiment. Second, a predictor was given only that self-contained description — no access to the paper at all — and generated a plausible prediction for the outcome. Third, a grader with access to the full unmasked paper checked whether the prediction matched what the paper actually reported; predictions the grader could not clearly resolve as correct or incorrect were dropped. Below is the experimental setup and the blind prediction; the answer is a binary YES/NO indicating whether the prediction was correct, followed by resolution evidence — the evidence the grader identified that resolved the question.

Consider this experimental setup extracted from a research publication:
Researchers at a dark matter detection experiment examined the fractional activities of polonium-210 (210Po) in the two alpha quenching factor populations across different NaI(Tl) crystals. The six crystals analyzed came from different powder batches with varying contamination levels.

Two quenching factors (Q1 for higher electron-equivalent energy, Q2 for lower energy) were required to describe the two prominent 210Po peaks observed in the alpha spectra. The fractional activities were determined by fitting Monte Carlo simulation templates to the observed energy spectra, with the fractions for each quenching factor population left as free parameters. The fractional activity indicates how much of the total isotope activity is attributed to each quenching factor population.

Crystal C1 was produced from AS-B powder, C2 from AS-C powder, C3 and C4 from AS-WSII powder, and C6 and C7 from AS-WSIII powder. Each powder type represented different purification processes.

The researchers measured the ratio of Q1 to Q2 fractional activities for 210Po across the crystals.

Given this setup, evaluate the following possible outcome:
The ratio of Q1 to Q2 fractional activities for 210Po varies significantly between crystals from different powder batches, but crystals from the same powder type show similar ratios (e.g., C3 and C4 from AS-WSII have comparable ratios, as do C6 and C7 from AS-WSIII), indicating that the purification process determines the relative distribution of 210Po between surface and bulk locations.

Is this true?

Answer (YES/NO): NO